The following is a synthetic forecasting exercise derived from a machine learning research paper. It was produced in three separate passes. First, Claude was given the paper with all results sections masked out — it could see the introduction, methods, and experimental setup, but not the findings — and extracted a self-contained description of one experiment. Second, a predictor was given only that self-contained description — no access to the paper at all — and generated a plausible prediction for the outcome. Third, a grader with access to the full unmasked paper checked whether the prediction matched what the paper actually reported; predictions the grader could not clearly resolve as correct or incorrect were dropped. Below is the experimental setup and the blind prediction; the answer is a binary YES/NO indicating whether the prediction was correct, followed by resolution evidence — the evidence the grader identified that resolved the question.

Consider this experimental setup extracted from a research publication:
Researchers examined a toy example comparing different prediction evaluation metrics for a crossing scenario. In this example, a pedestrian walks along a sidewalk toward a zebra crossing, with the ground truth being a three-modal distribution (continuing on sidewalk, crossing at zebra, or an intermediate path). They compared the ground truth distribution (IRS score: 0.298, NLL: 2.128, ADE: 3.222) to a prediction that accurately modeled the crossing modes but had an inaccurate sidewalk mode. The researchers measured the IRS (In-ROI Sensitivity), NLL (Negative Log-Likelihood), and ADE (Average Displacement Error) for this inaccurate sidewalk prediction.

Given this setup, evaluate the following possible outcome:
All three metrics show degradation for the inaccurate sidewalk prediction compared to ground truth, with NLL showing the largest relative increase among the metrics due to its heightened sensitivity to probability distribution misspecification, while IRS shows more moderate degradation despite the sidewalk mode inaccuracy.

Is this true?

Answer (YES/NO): NO